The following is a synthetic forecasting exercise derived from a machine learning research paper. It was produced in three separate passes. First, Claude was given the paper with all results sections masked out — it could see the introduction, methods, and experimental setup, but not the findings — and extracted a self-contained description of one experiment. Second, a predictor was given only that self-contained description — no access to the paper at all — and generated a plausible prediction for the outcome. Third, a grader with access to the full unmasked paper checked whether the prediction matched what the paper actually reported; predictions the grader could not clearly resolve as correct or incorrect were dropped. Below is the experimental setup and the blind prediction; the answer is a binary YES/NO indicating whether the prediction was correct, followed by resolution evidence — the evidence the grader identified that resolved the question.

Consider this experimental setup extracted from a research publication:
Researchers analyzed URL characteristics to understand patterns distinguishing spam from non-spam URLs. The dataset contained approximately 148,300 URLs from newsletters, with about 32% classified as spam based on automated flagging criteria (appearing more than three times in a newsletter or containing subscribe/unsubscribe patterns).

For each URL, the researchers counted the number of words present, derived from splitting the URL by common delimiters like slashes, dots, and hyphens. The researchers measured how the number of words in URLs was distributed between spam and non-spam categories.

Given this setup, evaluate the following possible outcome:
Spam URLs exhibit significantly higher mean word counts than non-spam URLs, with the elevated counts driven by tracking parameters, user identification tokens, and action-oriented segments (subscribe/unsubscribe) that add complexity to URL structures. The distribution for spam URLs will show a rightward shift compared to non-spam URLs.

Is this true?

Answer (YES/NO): NO